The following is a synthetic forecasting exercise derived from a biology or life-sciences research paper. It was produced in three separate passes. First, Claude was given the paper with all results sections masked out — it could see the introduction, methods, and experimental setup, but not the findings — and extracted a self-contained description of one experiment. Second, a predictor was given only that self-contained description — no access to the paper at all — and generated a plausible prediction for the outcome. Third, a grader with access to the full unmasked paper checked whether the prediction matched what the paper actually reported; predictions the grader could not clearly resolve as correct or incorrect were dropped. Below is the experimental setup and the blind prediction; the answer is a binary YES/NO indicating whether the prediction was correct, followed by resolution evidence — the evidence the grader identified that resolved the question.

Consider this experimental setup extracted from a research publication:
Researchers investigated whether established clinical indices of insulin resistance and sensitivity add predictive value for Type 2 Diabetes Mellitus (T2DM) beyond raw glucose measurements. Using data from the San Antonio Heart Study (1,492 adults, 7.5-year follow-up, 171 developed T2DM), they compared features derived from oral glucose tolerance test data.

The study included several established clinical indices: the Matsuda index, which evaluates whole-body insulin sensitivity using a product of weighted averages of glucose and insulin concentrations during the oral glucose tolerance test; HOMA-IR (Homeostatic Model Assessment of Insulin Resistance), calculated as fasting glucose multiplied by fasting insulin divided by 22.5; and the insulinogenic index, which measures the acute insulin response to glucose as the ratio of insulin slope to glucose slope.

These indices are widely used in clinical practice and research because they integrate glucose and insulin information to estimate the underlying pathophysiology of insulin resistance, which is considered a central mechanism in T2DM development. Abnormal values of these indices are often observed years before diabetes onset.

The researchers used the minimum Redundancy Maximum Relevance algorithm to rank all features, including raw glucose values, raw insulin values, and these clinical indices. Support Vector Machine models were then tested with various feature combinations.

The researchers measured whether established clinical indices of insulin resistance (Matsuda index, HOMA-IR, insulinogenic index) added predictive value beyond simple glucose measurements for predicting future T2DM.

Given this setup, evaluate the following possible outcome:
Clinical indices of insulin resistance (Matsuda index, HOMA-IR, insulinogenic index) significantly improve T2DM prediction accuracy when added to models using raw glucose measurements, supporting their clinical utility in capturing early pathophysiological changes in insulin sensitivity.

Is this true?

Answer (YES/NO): NO